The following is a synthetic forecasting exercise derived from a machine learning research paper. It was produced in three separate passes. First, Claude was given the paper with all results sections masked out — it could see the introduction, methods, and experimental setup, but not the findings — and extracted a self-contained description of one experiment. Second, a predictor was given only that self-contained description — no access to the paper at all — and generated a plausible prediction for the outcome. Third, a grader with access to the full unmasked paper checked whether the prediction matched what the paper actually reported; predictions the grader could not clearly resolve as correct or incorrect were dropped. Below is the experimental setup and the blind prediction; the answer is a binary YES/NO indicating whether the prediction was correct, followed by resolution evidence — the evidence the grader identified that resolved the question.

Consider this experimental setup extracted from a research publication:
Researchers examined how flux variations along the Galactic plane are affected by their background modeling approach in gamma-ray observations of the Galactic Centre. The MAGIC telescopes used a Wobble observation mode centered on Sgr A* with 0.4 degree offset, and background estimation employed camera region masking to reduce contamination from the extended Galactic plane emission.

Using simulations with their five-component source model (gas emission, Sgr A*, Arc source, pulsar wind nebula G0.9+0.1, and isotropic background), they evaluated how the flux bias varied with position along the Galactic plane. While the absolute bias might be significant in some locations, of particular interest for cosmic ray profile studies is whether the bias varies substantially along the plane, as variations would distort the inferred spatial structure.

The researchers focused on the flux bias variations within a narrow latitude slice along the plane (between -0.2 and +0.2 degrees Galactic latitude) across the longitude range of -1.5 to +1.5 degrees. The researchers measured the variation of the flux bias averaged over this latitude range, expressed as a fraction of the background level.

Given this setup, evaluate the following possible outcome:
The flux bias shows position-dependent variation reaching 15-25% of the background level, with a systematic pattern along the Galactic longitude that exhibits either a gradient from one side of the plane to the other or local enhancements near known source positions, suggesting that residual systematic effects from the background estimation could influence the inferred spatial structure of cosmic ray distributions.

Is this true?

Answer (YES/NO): NO